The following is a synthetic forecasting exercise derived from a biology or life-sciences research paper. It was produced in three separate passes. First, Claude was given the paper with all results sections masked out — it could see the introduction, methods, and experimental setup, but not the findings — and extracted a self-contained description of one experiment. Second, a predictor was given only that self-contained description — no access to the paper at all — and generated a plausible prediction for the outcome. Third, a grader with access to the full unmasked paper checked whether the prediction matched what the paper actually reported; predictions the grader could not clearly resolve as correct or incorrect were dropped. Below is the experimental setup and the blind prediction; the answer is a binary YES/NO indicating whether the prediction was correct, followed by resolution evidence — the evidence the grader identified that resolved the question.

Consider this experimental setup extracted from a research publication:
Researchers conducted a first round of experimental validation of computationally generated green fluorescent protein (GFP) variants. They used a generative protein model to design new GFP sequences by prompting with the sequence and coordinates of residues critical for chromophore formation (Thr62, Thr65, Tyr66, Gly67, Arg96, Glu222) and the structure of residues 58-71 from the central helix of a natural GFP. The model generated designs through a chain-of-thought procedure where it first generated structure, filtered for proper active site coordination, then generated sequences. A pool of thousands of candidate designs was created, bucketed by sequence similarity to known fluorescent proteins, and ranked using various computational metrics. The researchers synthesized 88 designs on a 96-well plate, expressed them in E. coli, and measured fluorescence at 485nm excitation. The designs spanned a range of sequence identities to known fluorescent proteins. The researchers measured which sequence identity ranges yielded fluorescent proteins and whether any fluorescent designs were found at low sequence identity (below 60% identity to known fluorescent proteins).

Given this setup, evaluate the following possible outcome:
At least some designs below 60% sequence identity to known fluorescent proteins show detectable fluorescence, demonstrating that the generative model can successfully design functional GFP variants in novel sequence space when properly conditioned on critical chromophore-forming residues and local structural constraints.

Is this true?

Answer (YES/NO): YES